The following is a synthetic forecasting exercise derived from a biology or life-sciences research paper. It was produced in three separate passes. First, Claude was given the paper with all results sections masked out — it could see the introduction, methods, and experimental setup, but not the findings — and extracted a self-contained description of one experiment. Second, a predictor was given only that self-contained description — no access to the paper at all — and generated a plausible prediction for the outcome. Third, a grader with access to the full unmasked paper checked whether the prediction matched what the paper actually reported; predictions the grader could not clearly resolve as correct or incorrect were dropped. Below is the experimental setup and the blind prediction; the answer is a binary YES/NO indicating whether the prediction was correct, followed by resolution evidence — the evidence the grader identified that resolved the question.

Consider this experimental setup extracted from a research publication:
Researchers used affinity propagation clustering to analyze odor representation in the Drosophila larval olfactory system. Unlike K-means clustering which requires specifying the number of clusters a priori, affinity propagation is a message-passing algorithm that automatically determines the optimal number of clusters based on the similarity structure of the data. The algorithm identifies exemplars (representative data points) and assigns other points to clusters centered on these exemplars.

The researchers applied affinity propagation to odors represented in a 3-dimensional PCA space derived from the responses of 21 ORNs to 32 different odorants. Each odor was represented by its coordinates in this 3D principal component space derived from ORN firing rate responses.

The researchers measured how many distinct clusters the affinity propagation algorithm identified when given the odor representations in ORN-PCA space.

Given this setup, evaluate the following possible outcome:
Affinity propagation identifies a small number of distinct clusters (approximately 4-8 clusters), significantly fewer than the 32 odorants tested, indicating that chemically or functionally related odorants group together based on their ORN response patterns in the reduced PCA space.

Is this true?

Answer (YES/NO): YES